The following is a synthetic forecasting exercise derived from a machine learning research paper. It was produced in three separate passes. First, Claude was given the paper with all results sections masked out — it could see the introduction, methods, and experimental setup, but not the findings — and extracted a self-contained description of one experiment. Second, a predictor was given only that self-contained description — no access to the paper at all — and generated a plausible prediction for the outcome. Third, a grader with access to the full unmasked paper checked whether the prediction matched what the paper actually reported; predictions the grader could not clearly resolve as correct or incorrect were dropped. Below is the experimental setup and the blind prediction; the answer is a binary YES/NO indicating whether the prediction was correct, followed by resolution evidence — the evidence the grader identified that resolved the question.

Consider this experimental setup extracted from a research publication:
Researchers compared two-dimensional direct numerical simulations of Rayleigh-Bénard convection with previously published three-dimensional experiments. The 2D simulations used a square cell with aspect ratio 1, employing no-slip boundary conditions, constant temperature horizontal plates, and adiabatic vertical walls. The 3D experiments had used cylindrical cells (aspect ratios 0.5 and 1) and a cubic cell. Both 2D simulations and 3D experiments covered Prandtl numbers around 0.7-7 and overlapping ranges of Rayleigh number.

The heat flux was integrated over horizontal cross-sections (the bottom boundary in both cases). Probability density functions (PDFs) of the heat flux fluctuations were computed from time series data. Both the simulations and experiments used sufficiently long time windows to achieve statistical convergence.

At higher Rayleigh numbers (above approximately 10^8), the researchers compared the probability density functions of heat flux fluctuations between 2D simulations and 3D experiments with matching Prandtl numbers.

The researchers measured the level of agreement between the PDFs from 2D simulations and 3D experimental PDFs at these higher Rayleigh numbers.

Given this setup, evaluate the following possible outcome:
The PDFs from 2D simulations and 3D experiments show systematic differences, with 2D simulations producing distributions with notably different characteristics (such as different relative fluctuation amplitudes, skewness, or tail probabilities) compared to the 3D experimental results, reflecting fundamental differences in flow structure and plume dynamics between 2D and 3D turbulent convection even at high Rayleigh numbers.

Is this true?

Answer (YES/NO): NO